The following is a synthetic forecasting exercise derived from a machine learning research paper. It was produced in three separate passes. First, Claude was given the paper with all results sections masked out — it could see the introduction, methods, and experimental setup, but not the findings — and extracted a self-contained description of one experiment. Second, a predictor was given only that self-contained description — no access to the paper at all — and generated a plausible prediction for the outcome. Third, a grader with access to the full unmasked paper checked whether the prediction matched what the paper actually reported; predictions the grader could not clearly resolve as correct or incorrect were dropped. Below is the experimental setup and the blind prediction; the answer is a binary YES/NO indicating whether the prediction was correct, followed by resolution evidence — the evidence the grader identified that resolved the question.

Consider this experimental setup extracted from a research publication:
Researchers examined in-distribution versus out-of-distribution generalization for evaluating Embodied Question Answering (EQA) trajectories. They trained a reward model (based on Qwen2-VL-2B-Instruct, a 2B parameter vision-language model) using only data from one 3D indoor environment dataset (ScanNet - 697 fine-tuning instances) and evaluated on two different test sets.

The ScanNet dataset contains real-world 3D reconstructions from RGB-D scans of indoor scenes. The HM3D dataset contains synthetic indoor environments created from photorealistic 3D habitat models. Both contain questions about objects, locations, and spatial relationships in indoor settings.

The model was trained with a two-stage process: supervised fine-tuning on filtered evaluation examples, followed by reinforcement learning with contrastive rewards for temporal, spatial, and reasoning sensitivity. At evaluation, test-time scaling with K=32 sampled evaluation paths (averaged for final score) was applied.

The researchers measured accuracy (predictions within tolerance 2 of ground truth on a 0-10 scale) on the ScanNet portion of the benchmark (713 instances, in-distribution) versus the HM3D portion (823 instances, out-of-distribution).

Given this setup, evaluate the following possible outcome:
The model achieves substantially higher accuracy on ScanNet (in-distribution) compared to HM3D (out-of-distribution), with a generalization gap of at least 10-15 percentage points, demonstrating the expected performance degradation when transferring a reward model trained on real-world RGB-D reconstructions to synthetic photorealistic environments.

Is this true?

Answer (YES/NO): NO